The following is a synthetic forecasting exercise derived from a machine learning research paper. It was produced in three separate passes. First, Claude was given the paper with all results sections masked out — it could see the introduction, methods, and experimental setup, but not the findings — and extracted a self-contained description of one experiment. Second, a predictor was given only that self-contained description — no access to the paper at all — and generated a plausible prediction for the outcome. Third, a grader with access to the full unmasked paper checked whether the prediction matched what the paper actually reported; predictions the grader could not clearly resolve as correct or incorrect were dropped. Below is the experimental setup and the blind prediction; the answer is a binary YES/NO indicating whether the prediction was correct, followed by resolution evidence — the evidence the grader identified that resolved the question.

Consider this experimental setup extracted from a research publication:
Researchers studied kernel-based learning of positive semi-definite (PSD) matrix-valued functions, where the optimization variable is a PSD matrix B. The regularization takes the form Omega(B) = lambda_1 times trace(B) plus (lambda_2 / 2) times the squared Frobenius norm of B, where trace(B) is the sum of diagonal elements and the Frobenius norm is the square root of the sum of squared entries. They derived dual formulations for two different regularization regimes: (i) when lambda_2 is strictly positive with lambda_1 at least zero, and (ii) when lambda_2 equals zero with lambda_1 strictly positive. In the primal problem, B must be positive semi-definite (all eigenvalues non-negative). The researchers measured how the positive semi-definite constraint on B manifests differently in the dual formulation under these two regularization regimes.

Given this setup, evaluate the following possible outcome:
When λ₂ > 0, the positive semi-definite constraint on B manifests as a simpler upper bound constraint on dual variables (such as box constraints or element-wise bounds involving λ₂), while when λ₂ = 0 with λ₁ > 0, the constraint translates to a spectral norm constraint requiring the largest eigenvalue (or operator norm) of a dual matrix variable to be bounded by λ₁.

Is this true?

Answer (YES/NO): NO